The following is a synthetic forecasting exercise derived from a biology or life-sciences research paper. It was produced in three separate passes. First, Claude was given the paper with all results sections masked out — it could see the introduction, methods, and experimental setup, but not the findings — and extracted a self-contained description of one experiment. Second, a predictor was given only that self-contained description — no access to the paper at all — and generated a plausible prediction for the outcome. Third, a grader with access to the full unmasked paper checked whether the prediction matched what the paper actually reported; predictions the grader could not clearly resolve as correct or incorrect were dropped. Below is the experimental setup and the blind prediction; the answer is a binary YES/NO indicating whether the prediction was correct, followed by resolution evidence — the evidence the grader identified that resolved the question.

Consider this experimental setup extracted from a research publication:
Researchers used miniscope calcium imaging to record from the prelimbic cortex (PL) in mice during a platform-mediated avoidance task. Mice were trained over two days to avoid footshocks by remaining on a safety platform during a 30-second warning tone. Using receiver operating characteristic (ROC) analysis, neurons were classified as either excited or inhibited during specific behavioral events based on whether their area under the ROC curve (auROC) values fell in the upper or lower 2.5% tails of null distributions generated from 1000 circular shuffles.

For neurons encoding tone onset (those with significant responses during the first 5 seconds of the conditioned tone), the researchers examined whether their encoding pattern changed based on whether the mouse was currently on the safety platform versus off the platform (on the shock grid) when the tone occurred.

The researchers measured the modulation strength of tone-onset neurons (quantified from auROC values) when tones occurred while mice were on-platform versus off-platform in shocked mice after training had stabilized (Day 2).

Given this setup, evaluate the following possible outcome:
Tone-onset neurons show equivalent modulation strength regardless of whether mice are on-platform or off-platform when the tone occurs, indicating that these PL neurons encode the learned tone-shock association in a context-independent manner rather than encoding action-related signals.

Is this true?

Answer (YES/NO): NO